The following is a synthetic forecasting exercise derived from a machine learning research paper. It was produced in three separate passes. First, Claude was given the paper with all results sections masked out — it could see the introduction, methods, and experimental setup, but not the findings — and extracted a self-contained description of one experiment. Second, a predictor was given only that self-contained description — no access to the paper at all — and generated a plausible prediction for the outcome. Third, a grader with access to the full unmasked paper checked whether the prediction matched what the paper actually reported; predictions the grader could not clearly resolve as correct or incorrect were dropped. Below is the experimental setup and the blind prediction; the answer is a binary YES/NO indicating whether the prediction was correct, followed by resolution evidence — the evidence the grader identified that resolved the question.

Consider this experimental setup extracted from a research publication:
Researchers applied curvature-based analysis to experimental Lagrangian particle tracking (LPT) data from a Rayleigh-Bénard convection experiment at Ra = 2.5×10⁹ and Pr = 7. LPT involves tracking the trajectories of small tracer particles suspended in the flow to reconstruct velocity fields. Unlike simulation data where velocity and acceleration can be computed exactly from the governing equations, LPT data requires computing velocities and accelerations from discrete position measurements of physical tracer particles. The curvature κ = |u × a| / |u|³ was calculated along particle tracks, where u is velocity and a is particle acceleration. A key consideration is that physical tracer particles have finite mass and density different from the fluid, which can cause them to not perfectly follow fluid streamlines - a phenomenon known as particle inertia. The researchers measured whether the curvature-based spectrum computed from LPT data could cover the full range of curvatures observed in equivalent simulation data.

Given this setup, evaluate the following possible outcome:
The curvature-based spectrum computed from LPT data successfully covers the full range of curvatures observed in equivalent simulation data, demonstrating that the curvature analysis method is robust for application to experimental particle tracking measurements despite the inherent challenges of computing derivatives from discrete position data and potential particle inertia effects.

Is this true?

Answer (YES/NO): NO